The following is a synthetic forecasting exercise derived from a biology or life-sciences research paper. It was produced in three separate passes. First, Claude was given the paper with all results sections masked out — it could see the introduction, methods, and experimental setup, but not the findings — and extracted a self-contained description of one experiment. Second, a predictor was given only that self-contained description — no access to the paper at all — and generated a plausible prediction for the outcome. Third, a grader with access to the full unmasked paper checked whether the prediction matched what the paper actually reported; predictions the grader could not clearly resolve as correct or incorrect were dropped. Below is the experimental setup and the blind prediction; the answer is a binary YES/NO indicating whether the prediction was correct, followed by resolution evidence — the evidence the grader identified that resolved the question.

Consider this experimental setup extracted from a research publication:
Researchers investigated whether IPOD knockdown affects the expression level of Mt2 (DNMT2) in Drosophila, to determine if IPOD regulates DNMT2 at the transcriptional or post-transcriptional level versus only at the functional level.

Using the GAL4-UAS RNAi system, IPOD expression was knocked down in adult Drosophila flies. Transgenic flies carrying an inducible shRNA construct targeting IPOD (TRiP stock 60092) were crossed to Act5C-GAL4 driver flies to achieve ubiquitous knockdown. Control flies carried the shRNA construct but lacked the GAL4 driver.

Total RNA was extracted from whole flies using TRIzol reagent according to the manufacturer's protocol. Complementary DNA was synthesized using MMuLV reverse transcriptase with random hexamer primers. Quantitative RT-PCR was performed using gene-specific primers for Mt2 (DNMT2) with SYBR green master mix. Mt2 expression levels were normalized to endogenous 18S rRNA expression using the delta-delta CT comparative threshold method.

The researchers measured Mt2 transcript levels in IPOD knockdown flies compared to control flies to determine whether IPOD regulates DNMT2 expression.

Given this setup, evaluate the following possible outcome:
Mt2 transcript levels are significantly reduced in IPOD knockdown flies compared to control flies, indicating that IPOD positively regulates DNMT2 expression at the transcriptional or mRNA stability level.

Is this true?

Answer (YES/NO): YES